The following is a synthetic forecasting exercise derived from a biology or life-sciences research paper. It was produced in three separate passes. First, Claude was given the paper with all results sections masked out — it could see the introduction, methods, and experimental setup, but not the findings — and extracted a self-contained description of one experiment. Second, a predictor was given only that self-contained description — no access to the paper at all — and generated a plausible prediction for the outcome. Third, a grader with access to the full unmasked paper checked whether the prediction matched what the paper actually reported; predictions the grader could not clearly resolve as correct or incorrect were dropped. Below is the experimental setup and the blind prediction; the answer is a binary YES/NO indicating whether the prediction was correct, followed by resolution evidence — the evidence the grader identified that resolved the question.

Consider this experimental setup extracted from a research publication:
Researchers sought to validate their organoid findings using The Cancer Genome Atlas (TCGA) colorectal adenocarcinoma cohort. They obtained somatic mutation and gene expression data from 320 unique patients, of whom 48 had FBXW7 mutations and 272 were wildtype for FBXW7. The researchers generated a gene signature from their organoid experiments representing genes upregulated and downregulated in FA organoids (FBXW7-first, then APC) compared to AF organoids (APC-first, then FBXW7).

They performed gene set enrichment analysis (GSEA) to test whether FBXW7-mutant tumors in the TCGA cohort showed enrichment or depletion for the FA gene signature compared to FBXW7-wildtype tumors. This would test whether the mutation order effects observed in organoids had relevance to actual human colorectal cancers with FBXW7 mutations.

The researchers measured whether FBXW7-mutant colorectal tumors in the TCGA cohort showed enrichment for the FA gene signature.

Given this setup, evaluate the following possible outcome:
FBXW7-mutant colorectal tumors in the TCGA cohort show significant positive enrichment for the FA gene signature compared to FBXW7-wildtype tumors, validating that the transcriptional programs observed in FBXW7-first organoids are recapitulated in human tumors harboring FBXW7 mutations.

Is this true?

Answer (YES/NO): NO